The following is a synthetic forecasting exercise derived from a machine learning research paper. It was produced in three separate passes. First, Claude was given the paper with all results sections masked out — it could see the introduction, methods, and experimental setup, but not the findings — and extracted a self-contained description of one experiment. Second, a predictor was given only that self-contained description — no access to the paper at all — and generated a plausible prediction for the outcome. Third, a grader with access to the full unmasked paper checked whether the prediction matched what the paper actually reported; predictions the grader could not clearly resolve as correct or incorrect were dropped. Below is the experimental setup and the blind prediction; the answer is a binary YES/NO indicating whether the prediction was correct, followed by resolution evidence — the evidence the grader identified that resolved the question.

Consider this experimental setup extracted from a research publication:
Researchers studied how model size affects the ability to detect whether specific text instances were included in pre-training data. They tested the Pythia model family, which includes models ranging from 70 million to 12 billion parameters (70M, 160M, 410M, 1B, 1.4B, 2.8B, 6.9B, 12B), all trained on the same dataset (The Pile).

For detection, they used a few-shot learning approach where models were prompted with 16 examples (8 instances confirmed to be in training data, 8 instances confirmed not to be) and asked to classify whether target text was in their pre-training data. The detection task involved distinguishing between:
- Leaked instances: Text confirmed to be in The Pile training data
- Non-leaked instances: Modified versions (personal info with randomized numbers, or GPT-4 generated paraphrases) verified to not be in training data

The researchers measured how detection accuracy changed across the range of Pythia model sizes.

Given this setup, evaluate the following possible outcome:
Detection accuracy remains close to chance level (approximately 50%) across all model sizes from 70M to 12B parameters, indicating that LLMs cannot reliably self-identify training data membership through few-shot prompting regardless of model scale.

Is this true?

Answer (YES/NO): NO